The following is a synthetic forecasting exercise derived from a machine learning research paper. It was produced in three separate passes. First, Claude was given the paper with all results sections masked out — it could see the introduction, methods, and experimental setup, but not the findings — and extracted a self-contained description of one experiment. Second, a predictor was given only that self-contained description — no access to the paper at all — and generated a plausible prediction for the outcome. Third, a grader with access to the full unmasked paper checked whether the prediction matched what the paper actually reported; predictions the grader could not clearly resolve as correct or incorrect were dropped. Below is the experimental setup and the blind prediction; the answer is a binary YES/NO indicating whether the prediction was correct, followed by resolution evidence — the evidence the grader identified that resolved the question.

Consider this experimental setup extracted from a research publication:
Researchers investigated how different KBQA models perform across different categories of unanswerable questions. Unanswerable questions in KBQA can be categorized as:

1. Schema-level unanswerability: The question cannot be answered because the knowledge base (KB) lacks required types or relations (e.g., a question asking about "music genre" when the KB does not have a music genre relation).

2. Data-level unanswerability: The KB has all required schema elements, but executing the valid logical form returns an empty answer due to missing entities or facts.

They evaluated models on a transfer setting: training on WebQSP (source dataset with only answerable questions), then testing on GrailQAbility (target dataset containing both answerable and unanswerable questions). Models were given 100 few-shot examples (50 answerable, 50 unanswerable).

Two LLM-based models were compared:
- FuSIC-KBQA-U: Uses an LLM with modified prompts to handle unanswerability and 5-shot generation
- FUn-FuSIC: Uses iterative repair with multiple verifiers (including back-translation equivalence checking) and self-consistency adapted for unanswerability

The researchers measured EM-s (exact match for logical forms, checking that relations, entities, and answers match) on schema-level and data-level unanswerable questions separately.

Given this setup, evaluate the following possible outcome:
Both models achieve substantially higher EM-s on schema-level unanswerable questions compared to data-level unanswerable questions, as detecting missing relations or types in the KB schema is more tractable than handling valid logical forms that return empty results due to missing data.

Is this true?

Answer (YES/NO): NO